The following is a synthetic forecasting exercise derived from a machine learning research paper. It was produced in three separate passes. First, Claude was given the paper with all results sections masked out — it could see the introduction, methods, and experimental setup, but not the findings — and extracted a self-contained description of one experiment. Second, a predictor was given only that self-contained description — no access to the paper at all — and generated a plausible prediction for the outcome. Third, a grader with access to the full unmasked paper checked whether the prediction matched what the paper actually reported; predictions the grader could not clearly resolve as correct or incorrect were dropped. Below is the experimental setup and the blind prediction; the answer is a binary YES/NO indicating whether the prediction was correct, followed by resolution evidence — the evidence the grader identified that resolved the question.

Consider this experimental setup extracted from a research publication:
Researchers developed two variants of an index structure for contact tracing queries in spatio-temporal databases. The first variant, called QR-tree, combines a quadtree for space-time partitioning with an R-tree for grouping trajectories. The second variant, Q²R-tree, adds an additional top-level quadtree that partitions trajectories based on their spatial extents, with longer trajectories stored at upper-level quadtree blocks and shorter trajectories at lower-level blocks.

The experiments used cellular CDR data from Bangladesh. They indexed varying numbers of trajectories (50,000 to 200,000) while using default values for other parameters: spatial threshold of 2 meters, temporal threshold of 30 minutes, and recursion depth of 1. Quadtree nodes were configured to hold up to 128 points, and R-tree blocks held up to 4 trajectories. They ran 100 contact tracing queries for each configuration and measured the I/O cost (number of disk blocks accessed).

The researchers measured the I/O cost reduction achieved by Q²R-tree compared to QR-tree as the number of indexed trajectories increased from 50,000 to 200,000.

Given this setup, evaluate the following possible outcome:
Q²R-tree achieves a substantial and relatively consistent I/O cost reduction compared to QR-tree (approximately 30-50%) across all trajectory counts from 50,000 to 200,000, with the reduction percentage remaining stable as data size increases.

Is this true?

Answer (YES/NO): NO